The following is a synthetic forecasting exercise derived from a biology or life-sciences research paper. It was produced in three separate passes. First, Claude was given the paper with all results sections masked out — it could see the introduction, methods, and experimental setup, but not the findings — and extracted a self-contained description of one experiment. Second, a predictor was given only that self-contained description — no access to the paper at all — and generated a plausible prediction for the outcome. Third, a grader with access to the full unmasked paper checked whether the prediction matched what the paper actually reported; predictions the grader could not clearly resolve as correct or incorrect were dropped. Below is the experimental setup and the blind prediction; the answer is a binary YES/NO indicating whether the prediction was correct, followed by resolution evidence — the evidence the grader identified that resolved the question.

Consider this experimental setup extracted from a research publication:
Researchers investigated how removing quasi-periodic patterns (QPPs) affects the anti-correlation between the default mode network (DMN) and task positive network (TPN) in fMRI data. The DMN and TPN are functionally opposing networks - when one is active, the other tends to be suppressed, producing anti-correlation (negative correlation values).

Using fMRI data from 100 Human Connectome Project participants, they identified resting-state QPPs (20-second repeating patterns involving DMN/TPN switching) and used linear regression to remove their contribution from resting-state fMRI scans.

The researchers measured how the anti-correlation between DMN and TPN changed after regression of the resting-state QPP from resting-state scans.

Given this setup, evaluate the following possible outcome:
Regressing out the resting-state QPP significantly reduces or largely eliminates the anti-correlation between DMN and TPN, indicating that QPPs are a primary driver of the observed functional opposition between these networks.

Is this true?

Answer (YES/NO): NO